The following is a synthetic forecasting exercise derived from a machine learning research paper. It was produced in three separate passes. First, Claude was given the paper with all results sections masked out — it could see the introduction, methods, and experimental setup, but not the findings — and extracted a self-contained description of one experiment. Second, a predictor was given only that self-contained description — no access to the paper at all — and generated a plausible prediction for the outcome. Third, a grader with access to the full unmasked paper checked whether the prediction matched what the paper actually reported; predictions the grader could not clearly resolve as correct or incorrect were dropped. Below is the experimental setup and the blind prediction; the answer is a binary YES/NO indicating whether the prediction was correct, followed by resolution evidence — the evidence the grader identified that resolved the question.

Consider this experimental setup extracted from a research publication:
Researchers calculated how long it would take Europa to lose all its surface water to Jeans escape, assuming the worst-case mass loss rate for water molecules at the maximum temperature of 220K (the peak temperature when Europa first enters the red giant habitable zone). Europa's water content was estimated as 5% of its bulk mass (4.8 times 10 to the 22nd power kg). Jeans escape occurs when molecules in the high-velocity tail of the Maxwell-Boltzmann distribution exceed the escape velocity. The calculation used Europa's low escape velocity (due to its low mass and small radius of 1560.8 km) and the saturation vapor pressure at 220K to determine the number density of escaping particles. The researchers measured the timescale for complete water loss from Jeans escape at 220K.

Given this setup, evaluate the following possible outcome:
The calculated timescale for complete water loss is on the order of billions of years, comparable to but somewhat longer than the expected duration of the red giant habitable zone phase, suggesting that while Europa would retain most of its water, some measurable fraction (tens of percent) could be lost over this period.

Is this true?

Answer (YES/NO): NO